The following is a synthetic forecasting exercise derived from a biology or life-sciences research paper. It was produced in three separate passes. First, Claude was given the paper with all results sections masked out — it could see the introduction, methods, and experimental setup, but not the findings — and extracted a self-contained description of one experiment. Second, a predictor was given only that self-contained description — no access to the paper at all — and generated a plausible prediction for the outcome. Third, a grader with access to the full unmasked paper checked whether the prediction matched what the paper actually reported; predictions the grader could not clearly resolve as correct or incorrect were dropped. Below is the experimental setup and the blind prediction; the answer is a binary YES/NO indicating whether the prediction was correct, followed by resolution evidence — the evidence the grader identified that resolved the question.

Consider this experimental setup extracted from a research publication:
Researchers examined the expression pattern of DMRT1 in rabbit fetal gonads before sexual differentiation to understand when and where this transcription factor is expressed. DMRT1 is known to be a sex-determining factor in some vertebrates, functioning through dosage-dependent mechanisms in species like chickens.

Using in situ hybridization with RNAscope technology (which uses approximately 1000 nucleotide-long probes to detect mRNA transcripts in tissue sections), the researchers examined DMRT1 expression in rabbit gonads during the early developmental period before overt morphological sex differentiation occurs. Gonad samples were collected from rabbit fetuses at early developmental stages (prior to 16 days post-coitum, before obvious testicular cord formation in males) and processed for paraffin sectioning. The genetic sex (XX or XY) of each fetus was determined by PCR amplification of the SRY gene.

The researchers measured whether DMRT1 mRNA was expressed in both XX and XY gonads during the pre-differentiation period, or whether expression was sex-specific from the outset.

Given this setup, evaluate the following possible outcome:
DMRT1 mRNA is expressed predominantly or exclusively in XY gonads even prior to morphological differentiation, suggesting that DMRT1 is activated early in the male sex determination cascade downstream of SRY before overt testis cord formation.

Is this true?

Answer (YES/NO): NO